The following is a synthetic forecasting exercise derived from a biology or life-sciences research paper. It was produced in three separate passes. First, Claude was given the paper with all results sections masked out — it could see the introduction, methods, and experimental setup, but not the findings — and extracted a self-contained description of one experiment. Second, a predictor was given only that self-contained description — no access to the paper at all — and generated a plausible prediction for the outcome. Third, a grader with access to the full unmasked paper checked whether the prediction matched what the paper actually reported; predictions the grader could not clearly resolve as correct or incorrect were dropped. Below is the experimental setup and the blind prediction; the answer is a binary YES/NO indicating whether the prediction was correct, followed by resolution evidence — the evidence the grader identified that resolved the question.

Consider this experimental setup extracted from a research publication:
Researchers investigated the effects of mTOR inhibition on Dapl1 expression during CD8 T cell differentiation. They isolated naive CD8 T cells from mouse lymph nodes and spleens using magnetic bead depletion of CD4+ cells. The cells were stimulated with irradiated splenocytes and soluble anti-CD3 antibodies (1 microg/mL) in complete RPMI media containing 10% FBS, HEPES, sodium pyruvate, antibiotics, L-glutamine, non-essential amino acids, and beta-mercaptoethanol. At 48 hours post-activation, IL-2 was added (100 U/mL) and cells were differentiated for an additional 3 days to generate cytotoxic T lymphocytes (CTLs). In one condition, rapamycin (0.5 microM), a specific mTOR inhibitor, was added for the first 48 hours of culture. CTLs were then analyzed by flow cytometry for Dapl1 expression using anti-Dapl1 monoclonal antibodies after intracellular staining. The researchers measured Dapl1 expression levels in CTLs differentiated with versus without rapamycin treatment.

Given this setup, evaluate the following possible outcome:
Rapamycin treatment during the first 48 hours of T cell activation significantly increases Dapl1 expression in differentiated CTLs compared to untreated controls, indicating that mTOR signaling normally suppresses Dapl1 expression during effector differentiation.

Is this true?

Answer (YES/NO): YES